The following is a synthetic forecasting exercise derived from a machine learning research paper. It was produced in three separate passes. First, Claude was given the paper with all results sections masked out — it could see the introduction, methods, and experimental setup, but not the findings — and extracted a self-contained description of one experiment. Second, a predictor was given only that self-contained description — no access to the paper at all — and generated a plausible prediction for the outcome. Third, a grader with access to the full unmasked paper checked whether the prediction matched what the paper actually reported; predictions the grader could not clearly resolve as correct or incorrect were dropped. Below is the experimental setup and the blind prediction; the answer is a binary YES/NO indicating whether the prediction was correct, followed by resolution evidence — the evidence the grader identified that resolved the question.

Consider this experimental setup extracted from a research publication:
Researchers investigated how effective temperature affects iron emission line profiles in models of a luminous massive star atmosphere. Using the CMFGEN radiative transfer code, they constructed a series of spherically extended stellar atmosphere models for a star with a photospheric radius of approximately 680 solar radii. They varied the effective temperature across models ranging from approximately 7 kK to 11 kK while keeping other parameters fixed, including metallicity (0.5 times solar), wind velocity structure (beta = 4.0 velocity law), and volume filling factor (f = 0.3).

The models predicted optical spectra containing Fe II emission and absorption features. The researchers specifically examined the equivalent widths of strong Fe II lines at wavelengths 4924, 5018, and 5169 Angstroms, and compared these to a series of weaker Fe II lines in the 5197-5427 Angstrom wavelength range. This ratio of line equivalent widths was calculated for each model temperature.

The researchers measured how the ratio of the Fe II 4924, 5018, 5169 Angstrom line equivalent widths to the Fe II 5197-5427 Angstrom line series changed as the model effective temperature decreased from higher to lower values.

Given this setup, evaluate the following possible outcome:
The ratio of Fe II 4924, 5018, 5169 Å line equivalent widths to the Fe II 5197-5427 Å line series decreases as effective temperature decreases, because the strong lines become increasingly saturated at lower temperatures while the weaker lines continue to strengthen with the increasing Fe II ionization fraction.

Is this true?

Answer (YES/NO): YES